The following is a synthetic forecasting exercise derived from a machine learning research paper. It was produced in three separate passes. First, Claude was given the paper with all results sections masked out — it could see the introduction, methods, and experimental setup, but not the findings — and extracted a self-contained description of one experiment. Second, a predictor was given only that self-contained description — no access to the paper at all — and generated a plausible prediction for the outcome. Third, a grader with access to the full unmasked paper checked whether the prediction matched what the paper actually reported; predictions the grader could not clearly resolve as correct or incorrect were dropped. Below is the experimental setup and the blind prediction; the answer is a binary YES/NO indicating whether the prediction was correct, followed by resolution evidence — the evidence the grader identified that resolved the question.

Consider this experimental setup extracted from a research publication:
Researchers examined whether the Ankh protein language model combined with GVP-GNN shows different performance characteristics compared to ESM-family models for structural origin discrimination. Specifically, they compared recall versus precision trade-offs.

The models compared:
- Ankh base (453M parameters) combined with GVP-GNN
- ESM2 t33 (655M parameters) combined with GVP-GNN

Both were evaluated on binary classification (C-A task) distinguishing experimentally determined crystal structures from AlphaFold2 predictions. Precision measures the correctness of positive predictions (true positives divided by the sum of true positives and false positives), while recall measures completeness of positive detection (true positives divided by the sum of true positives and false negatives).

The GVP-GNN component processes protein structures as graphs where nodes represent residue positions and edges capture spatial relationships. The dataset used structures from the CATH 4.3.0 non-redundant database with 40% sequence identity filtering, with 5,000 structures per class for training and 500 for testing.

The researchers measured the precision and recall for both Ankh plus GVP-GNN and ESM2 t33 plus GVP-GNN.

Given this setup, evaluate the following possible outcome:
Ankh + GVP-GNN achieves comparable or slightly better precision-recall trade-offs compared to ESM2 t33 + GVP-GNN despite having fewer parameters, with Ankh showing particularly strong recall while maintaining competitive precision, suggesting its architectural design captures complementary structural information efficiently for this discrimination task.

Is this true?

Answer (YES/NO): NO